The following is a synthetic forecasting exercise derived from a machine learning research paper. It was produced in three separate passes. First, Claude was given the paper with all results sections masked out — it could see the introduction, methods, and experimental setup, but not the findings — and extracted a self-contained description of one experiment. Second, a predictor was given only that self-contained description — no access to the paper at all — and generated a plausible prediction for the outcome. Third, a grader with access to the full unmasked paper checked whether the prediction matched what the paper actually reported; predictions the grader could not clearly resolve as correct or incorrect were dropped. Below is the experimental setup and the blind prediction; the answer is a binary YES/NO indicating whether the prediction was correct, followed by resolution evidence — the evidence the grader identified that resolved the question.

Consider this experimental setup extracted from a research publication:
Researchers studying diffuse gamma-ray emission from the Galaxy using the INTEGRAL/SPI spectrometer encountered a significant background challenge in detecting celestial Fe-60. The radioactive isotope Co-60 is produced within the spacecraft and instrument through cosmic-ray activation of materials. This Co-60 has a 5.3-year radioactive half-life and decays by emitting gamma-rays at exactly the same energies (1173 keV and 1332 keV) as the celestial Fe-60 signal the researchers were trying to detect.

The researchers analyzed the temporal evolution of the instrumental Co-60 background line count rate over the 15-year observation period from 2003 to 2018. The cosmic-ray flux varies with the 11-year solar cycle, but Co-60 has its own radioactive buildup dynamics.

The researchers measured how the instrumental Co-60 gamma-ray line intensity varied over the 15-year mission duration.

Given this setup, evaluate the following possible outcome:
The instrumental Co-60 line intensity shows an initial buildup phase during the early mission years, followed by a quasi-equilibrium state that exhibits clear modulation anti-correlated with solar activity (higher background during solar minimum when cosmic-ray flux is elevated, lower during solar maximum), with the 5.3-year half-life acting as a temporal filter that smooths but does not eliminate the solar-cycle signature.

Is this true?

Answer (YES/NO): NO